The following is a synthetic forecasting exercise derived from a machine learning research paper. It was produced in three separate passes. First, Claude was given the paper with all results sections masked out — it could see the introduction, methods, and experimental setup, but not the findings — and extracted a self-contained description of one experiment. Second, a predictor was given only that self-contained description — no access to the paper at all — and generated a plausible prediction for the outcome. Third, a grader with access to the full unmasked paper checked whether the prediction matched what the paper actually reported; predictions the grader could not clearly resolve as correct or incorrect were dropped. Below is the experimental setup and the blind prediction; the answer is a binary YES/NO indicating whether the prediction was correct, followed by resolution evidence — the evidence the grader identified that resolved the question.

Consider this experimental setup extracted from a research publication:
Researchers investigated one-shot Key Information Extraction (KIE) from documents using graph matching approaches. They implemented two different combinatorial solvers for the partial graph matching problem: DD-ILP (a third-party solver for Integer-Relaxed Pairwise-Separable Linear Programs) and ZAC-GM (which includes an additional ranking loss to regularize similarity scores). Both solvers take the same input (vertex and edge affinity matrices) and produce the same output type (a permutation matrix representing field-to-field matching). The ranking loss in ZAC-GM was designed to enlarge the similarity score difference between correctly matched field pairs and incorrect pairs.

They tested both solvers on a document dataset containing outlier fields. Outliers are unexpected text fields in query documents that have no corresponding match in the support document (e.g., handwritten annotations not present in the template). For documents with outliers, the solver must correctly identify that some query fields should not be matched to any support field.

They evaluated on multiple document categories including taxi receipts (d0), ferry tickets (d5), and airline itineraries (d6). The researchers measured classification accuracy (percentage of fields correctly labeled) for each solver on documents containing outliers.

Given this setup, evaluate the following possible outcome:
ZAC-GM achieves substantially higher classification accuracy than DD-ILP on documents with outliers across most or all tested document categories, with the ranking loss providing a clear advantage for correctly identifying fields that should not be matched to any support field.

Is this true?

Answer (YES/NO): YES